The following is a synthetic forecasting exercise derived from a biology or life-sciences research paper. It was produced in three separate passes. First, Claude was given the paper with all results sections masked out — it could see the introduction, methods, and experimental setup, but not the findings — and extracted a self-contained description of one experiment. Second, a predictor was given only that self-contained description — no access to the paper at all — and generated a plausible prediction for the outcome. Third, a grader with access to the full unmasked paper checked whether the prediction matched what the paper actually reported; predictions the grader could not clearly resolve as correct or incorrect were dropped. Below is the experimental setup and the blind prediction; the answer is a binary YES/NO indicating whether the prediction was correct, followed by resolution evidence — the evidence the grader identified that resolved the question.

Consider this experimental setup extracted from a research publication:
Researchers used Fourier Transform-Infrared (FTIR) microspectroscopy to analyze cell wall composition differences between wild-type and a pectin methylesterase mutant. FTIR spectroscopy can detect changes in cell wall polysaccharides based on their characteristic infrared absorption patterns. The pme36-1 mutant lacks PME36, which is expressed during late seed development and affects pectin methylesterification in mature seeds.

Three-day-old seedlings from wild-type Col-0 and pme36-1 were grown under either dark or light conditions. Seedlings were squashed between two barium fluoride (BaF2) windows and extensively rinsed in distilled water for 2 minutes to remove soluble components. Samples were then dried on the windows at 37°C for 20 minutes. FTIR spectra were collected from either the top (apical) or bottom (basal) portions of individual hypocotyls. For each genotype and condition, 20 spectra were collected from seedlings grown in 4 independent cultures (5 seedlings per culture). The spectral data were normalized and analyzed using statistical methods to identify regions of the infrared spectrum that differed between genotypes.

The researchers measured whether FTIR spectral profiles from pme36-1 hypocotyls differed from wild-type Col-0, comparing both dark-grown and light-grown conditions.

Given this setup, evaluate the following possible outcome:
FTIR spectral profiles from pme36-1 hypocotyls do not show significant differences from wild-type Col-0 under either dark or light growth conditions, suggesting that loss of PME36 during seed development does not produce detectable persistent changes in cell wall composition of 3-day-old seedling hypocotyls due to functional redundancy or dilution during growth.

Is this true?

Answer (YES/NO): NO